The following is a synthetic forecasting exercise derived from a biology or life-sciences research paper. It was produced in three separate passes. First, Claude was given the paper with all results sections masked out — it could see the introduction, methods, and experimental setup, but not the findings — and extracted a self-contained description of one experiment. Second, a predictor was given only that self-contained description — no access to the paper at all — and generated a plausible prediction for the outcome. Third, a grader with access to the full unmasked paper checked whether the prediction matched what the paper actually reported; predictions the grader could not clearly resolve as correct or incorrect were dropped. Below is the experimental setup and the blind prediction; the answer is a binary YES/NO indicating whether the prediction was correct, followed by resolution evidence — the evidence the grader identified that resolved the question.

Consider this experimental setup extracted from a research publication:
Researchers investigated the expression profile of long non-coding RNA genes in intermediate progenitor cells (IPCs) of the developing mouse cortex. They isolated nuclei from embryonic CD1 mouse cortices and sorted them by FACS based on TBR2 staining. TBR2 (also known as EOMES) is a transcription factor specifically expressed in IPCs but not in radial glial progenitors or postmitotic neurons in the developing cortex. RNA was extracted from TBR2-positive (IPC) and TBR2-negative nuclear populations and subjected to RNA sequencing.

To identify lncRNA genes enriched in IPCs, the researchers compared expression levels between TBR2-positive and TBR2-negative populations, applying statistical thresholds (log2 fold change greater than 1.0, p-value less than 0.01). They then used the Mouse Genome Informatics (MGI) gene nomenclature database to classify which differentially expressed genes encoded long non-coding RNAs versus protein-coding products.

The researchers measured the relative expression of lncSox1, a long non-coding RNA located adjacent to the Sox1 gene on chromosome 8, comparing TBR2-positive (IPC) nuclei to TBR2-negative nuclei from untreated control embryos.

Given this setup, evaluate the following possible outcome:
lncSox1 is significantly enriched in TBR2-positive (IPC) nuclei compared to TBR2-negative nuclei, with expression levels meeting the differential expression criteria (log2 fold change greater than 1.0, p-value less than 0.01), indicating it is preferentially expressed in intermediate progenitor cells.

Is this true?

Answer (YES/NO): NO